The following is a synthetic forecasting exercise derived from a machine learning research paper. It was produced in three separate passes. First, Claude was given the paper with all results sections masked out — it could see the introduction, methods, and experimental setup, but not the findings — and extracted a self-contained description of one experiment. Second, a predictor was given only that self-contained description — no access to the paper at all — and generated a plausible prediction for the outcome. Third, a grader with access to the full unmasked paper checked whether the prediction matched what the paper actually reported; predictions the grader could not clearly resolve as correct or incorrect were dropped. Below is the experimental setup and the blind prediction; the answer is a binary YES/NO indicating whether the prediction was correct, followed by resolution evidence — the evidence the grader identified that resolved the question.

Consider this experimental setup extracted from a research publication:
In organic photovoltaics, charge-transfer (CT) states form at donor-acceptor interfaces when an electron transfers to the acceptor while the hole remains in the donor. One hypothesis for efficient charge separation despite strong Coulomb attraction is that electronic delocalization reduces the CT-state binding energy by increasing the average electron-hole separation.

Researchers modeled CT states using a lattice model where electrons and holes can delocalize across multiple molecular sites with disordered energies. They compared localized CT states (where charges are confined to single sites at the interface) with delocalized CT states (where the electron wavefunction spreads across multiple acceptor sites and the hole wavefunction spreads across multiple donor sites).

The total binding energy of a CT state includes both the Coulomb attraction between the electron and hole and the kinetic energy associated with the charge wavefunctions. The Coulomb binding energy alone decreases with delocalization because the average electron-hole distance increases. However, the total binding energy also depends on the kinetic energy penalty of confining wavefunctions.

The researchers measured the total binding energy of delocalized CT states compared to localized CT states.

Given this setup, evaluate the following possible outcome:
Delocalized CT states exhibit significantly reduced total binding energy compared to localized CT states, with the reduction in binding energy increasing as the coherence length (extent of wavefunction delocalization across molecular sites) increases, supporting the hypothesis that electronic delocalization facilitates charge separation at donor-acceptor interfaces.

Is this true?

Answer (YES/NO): NO